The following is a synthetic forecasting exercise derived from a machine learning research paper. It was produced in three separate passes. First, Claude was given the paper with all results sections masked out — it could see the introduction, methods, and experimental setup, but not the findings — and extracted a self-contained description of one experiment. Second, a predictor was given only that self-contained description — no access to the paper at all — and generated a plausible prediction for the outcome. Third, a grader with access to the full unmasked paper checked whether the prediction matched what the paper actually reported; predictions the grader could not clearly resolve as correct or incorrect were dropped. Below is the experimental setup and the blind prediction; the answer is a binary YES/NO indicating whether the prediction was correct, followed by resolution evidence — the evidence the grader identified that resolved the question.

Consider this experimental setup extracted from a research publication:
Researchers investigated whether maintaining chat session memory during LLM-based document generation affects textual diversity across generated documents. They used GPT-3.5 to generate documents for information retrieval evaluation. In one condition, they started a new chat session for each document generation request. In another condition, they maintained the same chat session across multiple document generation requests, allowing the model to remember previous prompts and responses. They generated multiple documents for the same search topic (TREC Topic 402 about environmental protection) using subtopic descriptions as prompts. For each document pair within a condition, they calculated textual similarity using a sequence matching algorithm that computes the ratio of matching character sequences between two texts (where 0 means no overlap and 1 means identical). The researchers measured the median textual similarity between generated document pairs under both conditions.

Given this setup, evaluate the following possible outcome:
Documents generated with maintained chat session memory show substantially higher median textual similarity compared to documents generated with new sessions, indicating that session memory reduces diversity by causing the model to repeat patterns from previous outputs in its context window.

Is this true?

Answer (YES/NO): YES